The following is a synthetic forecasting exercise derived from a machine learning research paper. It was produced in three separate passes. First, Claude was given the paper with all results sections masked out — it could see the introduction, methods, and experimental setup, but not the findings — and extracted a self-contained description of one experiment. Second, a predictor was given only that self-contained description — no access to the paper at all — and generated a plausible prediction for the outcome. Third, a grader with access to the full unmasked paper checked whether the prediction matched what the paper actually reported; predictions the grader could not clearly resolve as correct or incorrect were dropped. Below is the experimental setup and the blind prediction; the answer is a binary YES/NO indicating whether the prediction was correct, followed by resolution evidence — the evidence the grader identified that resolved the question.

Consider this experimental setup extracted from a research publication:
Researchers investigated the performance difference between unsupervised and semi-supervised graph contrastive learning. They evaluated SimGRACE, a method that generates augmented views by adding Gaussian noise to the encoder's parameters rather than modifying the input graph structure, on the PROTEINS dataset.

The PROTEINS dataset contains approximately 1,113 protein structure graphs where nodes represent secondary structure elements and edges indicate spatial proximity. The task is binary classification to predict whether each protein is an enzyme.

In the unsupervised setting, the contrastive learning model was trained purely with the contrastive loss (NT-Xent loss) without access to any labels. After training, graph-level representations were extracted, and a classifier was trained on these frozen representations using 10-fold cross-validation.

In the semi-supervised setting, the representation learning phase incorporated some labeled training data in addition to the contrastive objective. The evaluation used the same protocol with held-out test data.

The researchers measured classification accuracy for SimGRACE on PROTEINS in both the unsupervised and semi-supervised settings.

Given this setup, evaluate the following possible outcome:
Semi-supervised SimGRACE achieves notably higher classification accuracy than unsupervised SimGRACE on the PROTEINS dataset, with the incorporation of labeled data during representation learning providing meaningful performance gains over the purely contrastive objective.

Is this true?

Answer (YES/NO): NO